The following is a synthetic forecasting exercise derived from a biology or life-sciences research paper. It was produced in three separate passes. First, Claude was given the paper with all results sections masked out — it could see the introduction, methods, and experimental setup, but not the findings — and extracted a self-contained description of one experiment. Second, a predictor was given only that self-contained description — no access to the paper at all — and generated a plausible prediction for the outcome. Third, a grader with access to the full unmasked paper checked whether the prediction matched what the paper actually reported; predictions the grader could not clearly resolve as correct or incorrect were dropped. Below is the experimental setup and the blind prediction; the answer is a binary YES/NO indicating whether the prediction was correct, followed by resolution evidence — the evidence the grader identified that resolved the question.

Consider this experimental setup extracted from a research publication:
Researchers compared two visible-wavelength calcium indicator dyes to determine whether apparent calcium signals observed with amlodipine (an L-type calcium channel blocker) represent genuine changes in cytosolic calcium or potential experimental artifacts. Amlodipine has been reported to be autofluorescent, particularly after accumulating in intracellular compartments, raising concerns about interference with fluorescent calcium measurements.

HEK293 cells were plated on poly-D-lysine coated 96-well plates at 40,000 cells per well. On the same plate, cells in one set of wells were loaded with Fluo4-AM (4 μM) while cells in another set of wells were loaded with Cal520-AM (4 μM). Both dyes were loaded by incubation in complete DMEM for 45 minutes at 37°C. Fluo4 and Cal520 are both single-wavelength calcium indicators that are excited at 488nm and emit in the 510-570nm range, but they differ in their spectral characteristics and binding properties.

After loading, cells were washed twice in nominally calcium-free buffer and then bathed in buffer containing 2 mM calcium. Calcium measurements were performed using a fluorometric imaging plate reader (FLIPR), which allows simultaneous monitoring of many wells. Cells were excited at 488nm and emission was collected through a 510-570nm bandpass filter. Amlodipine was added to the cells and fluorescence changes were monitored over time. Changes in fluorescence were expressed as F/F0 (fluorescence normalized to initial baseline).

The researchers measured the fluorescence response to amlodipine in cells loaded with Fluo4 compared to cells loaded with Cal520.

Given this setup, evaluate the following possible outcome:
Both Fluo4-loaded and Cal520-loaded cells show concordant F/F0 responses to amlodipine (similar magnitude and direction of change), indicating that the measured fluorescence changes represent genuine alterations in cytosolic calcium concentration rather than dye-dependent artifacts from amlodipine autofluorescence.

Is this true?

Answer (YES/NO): NO